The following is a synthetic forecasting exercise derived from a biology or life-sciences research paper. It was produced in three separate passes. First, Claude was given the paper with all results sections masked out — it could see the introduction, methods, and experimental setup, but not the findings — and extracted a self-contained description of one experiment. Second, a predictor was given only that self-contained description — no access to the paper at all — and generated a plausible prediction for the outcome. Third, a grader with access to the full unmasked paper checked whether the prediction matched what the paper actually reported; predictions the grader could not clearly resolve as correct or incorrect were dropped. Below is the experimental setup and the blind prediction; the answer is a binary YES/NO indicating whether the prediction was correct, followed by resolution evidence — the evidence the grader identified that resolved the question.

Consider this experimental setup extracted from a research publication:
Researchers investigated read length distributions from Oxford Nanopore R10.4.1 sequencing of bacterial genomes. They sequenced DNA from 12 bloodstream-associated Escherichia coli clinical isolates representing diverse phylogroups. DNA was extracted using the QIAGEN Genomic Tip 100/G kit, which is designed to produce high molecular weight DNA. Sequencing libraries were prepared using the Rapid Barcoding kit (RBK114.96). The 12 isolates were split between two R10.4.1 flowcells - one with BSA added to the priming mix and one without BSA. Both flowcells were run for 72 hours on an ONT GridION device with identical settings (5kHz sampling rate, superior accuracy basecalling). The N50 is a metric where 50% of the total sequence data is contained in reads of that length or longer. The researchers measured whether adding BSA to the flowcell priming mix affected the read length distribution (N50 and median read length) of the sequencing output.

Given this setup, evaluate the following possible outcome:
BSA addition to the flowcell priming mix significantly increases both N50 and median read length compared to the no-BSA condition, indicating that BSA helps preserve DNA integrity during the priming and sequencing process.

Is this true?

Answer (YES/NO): NO